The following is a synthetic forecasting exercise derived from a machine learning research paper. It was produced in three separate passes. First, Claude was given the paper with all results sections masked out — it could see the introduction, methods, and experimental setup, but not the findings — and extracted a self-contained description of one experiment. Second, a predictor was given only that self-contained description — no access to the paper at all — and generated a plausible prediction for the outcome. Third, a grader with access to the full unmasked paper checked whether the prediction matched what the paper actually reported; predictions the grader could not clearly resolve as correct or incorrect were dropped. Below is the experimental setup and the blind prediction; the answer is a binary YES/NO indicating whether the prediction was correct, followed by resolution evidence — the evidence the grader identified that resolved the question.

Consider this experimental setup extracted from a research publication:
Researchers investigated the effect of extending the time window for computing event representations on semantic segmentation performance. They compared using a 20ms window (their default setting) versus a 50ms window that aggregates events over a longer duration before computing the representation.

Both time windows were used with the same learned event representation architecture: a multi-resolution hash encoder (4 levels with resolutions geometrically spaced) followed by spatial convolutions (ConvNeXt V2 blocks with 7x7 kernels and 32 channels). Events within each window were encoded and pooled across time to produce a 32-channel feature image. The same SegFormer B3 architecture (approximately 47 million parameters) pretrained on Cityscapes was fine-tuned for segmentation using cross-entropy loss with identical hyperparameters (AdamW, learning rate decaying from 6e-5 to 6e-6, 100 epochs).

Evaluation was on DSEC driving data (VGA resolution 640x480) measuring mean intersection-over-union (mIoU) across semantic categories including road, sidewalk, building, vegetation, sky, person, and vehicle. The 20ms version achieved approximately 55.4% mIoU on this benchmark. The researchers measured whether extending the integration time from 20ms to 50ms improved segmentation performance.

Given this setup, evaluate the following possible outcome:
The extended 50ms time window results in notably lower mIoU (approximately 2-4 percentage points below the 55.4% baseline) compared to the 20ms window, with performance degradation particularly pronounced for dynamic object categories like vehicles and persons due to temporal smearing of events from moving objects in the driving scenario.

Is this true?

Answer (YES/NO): NO